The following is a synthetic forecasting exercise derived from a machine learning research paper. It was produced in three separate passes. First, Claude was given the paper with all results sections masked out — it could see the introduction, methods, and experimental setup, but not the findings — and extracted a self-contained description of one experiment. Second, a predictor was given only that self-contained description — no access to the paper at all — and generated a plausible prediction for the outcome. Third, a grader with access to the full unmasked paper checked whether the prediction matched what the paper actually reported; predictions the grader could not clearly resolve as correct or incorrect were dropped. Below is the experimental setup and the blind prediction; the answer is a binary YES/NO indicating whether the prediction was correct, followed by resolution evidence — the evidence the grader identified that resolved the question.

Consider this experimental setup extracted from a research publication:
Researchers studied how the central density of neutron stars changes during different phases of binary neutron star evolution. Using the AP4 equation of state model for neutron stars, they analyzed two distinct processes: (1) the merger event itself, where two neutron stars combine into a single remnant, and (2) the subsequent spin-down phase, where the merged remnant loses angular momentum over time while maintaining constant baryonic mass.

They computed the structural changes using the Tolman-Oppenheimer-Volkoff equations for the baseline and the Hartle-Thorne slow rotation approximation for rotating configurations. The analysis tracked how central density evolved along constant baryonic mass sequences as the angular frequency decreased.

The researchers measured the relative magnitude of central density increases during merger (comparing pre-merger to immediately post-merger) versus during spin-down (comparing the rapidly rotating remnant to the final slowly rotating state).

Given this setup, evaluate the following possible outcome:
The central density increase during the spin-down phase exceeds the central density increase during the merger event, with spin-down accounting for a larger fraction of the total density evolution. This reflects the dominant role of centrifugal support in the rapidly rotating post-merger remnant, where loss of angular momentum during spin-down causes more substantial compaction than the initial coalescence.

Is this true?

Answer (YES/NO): NO